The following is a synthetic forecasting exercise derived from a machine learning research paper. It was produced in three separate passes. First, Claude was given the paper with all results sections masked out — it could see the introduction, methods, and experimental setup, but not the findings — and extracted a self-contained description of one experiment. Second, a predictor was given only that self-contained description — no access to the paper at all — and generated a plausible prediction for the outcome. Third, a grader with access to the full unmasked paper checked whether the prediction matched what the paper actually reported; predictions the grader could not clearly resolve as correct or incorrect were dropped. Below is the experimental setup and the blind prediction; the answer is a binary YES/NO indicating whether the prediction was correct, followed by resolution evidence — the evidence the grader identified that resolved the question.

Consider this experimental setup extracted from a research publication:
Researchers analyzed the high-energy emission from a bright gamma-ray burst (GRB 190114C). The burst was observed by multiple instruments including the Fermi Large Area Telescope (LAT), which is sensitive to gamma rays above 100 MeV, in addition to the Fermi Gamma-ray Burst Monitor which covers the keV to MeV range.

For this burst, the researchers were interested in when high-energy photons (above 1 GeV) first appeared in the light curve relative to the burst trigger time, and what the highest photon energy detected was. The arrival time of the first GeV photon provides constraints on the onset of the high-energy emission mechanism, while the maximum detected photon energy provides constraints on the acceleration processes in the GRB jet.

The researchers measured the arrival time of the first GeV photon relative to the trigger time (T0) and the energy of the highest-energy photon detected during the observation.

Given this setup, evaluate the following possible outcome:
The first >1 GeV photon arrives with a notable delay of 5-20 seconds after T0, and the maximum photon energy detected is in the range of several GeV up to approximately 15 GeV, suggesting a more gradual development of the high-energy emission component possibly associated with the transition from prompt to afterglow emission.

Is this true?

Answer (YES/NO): NO